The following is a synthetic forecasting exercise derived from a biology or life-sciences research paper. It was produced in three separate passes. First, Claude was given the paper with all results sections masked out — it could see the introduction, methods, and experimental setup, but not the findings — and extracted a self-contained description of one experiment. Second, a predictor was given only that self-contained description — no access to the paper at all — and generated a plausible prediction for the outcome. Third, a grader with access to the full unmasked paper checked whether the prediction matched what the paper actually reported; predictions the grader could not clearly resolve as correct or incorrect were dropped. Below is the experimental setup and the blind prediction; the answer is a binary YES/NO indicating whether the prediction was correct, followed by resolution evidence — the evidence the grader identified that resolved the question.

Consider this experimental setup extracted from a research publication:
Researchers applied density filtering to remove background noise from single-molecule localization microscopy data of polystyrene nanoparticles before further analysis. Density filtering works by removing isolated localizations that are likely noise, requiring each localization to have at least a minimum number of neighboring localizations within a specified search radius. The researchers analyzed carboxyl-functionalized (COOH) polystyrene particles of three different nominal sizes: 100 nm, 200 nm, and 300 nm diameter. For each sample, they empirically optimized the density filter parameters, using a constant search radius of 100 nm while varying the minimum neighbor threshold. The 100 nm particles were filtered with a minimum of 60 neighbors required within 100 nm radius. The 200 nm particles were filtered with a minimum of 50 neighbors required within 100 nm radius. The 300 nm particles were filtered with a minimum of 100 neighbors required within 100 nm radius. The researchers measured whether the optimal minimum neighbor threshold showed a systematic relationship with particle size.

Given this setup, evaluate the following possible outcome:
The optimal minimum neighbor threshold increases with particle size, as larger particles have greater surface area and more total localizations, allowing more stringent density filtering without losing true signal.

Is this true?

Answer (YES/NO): NO